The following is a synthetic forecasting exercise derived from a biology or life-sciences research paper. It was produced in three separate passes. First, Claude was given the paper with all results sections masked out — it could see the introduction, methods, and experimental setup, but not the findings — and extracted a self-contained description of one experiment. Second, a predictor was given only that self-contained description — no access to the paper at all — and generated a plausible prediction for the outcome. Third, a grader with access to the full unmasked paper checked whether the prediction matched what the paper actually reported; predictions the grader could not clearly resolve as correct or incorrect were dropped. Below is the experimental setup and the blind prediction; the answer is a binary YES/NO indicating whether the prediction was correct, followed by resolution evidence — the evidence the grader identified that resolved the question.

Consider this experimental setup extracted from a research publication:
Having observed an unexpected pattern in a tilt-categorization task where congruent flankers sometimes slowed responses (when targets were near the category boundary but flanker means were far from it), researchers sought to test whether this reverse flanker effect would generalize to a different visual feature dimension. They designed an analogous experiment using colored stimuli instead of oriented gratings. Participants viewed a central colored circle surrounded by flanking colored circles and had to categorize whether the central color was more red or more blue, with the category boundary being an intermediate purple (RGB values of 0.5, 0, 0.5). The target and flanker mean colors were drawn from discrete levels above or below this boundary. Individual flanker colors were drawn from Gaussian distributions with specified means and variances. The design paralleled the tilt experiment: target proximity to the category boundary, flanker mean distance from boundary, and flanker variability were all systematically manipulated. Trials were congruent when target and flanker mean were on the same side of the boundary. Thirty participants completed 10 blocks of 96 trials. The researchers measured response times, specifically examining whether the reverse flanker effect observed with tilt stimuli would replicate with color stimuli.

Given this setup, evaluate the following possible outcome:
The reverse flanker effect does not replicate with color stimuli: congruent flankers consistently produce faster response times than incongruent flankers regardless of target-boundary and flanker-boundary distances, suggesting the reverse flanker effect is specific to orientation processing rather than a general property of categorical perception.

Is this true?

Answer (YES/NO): NO